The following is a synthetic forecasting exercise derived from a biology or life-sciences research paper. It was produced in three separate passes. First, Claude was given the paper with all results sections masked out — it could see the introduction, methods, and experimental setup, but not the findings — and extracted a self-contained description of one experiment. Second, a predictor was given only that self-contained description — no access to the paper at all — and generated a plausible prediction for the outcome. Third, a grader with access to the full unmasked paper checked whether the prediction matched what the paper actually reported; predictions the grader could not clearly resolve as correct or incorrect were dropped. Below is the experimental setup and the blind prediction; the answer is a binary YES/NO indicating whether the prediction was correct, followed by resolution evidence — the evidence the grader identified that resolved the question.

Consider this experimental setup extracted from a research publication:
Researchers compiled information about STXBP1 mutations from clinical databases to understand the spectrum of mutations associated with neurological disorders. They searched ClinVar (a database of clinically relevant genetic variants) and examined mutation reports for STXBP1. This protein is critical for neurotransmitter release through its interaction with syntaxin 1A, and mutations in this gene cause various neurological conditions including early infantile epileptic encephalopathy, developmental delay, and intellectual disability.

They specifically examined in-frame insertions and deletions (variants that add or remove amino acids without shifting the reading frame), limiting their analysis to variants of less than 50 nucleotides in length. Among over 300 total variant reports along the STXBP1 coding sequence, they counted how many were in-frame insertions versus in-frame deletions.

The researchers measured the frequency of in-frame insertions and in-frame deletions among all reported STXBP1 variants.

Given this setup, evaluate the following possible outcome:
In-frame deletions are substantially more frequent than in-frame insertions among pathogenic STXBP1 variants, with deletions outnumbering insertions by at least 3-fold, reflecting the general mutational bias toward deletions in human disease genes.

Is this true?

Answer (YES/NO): YES